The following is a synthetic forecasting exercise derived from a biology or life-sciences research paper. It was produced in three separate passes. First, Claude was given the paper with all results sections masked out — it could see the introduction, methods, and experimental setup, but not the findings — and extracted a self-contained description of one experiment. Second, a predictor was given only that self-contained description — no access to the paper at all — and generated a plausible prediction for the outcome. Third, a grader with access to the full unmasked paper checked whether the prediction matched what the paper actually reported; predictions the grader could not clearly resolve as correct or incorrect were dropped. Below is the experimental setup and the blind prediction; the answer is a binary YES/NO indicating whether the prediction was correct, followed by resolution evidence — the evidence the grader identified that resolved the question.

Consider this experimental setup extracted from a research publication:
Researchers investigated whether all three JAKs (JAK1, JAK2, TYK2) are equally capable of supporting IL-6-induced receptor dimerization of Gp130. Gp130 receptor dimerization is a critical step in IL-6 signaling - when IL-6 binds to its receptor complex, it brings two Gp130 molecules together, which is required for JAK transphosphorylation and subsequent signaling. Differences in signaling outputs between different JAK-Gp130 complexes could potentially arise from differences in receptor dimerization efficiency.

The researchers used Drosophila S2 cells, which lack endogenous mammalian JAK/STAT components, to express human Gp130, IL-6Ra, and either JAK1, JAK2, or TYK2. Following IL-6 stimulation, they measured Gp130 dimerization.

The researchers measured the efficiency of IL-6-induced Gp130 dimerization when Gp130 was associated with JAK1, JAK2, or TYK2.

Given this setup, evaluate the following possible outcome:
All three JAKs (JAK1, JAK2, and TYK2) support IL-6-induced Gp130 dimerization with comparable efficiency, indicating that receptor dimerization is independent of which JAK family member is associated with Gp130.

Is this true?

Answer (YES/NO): YES